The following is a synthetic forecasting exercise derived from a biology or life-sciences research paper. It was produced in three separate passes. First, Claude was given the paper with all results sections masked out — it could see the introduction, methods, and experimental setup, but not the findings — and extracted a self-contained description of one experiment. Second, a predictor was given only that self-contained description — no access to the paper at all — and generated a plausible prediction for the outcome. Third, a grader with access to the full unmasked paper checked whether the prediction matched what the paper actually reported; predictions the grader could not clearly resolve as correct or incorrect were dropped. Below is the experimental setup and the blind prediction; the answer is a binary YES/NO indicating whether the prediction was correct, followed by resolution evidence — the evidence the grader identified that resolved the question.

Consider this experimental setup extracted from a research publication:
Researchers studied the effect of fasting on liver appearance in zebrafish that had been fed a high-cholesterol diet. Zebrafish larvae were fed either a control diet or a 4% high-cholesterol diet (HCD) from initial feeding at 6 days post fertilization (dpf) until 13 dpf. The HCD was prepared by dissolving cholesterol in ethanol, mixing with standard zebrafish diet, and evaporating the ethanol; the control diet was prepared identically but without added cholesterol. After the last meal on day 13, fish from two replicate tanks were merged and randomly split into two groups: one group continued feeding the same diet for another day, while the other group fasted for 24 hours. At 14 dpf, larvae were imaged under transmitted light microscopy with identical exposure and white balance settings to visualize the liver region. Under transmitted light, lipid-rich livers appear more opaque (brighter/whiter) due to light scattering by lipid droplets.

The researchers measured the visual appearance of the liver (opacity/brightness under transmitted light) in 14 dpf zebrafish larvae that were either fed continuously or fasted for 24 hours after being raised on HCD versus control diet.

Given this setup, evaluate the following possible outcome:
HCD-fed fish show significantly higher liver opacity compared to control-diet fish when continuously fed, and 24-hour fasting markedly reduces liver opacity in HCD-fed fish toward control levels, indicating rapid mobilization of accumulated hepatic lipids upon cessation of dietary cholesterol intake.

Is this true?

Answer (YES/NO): NO